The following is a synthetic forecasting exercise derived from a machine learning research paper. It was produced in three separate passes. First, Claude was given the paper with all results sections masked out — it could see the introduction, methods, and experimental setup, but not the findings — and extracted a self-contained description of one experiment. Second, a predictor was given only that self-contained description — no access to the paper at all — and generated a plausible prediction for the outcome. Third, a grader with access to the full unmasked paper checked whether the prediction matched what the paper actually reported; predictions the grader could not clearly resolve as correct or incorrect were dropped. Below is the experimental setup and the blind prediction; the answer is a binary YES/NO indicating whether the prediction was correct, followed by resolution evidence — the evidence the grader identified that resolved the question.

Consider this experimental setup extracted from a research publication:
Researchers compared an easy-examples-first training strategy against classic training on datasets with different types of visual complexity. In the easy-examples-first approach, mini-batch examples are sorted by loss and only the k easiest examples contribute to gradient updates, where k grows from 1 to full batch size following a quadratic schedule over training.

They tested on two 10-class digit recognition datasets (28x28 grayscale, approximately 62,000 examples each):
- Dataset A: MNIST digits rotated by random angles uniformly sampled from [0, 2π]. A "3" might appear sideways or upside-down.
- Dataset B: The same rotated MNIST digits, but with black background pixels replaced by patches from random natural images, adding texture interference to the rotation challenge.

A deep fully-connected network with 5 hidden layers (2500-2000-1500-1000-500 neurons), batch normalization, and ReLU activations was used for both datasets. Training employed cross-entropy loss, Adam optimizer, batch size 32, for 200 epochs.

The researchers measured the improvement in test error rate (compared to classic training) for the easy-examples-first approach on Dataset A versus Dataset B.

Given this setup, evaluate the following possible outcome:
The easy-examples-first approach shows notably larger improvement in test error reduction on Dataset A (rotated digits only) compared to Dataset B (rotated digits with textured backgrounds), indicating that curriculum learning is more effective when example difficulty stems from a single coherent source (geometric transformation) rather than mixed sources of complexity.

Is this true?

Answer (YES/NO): YES